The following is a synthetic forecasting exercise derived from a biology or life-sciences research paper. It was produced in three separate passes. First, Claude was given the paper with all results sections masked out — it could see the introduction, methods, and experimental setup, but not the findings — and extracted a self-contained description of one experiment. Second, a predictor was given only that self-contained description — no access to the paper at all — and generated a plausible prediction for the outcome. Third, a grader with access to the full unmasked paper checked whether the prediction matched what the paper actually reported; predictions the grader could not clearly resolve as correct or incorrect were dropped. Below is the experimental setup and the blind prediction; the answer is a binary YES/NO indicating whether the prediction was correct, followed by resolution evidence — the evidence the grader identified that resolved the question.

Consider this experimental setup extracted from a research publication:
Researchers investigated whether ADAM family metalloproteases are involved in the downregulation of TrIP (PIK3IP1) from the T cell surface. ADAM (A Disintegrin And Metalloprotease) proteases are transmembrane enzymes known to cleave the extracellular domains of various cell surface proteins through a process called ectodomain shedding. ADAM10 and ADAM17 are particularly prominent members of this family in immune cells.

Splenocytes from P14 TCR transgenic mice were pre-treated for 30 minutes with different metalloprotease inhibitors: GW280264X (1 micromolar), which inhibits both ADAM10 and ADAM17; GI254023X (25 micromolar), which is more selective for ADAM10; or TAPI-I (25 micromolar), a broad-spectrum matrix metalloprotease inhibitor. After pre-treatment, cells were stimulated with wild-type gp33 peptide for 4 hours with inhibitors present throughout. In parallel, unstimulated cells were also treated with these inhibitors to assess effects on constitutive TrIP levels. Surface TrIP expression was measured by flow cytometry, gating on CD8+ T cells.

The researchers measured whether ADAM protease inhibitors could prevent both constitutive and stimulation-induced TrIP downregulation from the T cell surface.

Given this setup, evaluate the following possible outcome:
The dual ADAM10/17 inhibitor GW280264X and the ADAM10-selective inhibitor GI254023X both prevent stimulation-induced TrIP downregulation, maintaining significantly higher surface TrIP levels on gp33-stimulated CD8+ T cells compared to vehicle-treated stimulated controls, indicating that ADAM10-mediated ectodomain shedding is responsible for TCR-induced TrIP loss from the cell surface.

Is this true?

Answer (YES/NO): NO